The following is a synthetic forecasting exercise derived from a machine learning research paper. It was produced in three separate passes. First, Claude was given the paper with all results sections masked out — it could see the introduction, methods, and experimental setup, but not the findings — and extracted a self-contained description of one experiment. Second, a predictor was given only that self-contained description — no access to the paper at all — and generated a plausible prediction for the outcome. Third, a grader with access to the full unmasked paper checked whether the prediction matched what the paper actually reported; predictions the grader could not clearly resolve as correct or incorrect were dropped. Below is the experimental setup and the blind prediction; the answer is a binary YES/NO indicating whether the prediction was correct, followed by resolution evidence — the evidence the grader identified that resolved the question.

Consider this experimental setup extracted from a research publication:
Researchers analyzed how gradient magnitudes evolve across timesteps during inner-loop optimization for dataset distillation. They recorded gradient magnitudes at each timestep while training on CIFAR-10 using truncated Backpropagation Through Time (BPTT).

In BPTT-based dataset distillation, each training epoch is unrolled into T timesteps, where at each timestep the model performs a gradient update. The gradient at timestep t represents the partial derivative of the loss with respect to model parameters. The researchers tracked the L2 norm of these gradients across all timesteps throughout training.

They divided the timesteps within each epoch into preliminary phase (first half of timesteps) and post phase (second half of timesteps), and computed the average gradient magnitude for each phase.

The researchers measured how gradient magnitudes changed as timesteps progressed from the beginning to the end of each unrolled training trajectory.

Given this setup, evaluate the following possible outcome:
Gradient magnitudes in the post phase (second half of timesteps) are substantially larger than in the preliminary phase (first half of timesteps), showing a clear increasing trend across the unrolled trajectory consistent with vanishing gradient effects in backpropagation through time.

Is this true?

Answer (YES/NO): NO